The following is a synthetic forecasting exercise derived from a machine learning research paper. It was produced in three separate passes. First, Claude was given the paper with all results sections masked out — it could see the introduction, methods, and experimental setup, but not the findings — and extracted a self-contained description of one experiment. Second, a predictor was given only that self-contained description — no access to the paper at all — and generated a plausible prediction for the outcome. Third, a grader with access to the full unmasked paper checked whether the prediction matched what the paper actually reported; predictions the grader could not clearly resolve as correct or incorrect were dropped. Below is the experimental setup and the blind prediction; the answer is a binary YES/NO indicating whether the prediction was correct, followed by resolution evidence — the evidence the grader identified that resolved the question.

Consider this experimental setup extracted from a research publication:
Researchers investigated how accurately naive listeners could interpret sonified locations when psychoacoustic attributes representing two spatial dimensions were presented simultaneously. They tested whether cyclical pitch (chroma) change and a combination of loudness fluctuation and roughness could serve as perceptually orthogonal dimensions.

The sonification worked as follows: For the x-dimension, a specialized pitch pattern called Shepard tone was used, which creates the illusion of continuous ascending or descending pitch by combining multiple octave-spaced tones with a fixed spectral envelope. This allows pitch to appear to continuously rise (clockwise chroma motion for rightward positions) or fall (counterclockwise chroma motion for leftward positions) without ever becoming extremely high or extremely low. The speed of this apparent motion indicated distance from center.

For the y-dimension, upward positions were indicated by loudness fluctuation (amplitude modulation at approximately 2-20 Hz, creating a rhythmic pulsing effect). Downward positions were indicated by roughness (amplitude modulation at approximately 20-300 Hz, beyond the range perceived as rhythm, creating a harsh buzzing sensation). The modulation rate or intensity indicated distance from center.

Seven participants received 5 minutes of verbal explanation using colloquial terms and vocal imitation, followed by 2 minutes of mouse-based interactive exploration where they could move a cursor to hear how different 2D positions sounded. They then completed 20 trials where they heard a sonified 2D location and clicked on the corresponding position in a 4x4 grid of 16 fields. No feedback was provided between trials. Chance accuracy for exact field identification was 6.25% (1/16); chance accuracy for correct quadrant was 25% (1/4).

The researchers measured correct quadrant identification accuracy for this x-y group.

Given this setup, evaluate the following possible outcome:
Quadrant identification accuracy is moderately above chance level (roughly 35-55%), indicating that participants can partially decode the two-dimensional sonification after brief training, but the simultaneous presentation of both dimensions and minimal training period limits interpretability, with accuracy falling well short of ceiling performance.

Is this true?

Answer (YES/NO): NO